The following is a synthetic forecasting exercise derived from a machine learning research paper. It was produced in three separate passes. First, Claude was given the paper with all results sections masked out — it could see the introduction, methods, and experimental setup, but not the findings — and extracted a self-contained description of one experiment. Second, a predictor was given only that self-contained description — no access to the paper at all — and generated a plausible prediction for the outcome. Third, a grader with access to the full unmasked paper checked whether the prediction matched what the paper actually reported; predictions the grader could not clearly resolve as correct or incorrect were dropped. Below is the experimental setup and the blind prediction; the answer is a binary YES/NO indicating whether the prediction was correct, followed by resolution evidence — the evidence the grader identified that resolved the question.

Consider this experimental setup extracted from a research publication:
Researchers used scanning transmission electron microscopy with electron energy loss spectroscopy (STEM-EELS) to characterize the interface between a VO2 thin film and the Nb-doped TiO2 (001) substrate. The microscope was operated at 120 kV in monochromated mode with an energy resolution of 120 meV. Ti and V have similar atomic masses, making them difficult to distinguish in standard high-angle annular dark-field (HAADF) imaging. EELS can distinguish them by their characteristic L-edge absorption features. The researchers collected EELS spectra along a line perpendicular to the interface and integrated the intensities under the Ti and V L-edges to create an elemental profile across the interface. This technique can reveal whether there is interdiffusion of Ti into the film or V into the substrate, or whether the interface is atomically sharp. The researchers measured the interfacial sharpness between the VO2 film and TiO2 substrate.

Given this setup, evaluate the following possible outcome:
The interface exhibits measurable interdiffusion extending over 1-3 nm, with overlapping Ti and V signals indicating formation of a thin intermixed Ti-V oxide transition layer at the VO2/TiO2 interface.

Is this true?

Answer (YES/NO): NO